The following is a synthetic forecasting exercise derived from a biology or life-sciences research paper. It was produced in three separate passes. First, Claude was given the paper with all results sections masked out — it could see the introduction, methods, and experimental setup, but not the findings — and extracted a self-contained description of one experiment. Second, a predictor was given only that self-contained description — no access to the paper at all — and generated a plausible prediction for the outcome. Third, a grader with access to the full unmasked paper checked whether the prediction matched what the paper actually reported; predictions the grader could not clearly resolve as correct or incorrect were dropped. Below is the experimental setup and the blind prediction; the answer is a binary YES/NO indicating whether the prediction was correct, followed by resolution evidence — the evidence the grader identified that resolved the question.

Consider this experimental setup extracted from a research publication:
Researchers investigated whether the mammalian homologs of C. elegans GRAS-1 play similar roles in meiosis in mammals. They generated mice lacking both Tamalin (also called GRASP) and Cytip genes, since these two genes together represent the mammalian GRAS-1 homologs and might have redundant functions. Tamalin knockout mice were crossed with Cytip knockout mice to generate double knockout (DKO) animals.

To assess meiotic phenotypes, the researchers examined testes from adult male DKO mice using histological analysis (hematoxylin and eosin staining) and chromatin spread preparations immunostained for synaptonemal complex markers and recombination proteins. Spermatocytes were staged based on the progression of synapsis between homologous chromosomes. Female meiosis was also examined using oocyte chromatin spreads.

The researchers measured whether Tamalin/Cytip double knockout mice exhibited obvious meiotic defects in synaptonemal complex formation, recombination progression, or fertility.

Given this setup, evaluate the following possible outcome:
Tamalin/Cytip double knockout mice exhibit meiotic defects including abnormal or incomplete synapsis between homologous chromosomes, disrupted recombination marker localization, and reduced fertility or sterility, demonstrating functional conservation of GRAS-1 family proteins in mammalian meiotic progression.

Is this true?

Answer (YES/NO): NO